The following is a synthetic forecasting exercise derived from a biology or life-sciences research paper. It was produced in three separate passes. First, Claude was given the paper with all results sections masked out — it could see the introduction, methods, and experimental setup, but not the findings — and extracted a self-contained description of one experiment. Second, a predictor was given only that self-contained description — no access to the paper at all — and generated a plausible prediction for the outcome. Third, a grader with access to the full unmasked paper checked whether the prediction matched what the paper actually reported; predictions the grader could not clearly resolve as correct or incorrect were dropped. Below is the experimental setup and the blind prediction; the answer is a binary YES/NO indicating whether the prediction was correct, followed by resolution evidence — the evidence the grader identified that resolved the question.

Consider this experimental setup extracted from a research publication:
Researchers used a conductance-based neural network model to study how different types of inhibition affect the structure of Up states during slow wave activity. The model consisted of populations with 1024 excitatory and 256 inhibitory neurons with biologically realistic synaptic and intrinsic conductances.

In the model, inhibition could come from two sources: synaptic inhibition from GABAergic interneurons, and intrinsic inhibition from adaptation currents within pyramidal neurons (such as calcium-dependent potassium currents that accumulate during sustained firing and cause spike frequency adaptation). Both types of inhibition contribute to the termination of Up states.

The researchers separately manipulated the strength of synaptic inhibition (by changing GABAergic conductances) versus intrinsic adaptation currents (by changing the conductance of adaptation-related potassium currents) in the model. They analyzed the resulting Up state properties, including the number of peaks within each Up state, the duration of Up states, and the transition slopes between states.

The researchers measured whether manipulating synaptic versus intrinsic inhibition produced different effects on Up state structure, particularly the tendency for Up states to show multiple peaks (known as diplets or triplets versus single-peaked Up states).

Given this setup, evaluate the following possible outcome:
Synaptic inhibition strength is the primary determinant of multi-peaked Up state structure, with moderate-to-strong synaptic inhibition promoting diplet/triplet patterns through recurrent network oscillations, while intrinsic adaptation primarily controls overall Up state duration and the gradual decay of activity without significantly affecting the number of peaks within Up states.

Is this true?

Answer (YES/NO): NO